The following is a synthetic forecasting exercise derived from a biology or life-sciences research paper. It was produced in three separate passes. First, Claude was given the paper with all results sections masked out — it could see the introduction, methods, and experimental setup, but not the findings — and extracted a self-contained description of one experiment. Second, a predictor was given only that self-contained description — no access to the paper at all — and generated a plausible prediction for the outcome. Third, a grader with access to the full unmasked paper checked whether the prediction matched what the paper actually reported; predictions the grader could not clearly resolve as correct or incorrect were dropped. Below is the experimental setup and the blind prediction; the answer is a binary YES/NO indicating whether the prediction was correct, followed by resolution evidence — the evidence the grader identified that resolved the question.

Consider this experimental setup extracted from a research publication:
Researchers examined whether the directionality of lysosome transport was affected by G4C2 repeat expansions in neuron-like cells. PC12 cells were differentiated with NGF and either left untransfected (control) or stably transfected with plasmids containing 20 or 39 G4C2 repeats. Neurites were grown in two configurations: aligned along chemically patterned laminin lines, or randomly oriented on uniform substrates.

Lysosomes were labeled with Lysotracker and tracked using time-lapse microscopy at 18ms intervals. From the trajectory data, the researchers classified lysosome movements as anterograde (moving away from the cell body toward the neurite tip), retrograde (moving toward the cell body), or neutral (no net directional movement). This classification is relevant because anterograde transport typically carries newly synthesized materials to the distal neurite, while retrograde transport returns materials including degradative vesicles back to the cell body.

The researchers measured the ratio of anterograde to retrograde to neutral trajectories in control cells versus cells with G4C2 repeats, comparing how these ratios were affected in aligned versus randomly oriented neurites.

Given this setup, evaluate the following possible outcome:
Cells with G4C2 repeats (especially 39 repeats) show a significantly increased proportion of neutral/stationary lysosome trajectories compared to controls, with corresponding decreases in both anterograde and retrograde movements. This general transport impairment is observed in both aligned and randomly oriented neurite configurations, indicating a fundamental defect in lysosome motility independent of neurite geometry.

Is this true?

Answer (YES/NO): NO